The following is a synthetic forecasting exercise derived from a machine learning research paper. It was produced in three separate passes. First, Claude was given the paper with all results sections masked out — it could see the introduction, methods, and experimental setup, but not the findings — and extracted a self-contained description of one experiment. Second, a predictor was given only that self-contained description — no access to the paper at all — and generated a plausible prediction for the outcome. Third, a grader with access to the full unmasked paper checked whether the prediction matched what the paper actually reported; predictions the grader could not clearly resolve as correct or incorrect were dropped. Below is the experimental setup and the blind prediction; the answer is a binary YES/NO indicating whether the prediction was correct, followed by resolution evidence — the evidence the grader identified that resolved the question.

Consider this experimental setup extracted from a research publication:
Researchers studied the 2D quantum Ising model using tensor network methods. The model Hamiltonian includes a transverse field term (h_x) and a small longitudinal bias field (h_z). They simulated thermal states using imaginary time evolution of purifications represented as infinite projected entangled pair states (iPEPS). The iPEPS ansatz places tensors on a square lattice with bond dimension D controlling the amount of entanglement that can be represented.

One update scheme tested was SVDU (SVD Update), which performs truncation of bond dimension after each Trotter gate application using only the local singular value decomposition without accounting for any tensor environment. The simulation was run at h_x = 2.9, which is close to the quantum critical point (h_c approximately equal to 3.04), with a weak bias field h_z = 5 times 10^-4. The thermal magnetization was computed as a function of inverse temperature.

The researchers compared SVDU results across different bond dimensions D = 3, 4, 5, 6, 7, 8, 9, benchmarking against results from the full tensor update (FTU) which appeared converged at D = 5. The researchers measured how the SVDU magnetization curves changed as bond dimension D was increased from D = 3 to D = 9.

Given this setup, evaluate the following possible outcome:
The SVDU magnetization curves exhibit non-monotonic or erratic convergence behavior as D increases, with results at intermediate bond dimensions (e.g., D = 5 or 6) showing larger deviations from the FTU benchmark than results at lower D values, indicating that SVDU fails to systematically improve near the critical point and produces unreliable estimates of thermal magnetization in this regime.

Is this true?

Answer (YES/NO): NO